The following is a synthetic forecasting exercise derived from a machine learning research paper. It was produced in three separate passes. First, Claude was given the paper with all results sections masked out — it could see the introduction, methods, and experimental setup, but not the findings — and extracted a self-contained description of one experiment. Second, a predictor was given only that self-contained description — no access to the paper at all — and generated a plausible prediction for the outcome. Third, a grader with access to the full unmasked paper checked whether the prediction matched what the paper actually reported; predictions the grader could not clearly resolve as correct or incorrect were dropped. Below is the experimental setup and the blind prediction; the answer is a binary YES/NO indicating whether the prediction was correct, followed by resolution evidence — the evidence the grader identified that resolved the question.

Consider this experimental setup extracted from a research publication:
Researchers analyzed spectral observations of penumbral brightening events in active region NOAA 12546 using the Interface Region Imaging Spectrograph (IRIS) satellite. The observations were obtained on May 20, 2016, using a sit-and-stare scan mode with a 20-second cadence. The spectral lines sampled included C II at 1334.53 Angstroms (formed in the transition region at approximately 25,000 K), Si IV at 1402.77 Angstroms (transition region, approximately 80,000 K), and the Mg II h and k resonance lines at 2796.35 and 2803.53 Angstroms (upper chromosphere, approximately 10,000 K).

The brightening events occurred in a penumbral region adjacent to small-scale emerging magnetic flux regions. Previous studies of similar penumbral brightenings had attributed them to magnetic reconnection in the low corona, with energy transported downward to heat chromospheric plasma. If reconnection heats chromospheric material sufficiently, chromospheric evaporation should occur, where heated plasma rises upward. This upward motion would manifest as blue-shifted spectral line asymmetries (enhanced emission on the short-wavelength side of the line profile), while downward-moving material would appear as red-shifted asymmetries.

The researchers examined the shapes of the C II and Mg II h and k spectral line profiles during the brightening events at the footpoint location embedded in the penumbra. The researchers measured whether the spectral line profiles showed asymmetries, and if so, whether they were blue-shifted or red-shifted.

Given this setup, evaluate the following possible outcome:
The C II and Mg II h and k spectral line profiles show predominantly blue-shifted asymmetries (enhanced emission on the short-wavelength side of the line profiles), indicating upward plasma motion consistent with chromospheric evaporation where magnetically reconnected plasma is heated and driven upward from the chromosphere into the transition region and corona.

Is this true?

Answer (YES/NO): YES